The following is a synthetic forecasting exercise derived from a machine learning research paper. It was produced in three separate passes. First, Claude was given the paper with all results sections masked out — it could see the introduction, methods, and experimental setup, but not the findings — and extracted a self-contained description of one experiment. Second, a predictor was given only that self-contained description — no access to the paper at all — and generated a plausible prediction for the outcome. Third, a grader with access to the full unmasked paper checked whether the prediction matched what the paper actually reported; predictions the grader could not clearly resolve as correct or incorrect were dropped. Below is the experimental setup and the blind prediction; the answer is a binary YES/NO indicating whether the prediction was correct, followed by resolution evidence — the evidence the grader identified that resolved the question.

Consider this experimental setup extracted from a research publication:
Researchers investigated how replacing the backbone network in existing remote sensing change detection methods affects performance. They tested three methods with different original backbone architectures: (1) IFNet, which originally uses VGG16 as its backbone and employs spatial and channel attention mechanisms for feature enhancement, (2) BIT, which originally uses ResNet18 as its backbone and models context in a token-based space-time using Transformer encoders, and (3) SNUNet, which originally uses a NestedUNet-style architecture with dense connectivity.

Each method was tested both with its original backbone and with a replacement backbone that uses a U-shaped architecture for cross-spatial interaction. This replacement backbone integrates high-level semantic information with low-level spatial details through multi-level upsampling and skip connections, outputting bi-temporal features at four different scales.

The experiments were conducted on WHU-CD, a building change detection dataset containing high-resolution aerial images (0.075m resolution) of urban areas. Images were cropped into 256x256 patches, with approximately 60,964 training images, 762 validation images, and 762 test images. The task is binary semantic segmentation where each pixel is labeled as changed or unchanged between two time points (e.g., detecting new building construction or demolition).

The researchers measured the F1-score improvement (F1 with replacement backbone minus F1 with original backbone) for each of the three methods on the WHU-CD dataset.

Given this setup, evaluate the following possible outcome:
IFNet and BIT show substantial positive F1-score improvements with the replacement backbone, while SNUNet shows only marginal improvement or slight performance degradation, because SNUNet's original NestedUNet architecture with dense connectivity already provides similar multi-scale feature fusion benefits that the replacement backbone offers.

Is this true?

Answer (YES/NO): NO